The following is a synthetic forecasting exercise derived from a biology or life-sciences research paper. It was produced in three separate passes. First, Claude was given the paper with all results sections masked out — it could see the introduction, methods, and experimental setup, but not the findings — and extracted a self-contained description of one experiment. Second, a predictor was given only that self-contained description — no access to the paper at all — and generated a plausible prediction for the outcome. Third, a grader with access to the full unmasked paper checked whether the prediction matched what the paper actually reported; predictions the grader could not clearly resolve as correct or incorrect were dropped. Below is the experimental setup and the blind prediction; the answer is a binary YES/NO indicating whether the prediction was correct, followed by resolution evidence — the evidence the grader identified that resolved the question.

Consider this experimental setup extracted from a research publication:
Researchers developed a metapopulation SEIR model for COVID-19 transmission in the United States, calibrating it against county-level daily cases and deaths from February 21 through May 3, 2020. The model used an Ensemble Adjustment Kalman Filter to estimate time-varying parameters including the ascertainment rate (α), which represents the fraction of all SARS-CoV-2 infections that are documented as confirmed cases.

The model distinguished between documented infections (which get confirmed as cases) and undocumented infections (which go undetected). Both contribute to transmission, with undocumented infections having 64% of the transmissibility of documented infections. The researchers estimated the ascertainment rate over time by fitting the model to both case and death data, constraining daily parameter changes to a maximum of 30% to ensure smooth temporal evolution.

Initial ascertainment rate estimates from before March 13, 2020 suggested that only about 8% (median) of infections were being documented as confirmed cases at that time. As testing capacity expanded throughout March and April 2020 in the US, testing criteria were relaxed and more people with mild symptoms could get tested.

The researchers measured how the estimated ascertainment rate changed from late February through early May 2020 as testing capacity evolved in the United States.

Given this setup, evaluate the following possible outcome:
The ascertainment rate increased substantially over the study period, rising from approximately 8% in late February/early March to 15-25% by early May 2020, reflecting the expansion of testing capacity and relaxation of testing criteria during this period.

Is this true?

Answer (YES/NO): NO